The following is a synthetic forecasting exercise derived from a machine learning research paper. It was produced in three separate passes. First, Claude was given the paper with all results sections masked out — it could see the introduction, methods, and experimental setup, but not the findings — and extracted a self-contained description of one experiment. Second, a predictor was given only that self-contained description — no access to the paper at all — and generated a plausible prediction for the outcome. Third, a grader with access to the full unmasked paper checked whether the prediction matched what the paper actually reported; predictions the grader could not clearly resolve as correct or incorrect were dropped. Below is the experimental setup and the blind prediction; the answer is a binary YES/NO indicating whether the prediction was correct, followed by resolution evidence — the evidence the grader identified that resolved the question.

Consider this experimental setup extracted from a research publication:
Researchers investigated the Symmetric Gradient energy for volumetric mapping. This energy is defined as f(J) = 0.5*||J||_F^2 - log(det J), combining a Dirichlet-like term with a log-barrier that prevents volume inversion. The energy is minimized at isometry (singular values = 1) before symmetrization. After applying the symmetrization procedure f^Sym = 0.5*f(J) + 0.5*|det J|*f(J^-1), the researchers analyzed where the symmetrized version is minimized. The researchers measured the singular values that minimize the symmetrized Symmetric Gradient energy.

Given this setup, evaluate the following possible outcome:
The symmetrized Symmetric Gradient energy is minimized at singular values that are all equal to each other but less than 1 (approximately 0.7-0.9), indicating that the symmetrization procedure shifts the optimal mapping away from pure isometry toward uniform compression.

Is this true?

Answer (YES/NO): NO